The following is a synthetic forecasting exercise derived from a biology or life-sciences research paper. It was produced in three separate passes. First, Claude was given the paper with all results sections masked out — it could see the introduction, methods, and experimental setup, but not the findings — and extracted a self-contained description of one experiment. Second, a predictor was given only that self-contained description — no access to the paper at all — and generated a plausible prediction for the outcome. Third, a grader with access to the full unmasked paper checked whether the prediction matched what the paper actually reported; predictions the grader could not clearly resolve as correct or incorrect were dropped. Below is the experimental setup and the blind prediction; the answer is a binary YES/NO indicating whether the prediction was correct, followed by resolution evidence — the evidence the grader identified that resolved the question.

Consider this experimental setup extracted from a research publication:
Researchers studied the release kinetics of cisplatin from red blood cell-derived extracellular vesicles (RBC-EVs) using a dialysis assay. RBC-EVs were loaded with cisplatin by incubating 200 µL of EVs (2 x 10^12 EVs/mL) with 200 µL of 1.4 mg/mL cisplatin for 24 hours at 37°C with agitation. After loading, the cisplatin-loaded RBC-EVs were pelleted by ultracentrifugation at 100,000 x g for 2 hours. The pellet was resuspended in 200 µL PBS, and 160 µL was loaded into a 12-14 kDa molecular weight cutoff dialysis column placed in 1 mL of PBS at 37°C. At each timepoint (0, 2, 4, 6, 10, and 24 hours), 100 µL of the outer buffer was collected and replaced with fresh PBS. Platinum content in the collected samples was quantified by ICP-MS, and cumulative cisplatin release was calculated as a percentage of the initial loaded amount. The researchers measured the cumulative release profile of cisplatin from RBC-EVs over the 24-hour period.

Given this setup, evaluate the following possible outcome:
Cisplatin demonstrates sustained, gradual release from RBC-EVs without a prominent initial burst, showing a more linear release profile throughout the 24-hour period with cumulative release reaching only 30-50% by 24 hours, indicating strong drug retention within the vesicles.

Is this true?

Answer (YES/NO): NO